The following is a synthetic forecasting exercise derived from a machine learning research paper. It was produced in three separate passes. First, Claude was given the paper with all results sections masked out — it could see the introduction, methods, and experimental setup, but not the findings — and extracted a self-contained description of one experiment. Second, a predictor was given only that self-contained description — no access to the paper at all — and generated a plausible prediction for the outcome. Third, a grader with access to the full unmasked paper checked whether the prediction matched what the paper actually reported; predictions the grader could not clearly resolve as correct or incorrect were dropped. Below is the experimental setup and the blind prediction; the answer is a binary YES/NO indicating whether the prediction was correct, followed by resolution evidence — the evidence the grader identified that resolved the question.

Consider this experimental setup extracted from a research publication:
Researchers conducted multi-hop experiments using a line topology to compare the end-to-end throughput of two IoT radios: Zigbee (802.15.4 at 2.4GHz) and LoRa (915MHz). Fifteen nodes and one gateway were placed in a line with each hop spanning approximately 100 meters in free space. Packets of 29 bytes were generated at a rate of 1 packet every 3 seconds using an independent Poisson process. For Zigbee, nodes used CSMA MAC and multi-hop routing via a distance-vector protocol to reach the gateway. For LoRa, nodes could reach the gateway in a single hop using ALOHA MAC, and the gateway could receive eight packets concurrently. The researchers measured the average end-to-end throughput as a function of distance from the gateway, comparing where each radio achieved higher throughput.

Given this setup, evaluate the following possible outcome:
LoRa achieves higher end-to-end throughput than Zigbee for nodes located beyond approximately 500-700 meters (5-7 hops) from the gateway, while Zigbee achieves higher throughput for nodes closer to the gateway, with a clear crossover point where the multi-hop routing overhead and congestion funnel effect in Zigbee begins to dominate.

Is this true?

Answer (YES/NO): NO